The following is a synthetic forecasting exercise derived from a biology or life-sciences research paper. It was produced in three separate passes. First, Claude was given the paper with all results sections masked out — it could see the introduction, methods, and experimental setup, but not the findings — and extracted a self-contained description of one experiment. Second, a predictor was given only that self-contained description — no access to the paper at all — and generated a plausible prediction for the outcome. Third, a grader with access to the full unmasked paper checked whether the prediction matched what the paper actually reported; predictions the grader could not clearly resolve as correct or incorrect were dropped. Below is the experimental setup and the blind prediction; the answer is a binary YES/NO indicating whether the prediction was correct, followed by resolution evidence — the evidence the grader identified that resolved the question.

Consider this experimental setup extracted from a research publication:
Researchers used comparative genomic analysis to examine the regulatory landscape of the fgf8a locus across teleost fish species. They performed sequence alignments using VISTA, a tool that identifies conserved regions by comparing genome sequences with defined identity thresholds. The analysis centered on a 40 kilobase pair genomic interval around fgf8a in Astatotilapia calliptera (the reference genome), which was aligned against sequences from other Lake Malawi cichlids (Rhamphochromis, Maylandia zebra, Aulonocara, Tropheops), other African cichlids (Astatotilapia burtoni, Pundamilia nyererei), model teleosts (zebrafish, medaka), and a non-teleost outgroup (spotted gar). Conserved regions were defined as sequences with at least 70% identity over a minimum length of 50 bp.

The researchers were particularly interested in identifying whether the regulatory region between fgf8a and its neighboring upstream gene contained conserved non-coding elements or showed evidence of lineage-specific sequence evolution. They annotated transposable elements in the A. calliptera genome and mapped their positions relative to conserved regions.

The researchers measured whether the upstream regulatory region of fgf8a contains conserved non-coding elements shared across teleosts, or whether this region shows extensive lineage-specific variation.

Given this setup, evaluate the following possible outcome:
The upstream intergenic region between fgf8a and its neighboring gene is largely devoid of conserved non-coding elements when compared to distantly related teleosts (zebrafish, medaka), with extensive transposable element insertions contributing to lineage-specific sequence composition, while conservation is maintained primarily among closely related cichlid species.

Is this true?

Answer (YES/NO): YES